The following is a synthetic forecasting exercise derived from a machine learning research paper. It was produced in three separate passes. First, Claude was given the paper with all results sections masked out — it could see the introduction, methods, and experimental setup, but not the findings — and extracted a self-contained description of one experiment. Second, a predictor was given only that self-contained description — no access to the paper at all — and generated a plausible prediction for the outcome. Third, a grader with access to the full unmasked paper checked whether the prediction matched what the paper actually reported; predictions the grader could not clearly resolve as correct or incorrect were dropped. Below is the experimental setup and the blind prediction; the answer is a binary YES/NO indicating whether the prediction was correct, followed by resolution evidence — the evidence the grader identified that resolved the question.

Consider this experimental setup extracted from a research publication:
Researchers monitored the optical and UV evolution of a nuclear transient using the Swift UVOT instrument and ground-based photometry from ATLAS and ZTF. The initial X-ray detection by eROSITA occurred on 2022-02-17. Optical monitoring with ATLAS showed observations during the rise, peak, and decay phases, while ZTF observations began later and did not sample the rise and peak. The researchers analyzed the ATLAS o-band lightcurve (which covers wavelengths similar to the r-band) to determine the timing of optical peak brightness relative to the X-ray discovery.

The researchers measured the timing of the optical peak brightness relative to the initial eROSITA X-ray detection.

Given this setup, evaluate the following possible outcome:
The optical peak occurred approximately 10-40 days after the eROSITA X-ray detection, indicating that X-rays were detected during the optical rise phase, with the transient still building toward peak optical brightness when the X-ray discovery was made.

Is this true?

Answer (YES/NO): YES